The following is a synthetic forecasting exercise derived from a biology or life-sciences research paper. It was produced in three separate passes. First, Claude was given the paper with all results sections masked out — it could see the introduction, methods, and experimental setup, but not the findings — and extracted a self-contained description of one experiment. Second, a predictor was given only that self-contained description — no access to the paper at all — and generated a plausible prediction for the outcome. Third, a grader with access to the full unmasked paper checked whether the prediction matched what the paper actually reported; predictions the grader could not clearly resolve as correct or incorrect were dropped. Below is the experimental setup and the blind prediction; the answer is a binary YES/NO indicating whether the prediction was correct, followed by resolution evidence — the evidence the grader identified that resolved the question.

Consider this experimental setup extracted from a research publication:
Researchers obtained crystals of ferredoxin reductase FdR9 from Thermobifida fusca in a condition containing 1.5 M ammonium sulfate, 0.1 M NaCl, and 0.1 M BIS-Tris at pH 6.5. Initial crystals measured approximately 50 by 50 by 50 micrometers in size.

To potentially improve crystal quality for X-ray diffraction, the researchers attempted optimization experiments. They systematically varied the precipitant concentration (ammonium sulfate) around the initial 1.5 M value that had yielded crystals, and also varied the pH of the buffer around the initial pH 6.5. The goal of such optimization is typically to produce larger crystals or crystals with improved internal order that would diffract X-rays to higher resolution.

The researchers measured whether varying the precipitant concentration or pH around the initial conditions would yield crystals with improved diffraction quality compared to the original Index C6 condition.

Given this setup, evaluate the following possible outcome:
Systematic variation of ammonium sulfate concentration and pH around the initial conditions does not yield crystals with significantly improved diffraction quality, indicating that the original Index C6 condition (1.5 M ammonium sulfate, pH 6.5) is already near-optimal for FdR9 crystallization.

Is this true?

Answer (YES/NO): YES